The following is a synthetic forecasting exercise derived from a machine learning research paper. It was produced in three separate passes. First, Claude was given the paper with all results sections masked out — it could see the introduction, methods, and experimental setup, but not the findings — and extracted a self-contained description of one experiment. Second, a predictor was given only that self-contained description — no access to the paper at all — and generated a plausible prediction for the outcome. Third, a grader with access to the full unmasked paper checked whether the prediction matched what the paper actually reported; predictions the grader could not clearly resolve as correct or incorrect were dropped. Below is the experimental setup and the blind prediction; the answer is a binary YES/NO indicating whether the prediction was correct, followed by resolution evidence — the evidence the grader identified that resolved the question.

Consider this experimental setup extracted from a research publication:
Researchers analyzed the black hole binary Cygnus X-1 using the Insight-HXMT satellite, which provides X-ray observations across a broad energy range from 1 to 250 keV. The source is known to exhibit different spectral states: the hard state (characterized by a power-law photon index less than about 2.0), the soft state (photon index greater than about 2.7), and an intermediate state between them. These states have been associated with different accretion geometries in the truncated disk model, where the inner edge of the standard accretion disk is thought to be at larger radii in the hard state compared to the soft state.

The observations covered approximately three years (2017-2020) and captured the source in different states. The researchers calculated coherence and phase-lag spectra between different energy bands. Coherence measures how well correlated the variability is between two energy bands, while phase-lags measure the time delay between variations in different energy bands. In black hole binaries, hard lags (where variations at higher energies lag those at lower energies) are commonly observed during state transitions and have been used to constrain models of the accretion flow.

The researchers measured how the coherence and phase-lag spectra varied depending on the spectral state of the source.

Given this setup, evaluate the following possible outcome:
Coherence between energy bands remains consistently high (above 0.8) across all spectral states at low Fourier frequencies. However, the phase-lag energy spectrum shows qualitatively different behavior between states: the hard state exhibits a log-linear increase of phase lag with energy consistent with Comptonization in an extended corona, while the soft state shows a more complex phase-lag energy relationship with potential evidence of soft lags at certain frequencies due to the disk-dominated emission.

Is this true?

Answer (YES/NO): NO